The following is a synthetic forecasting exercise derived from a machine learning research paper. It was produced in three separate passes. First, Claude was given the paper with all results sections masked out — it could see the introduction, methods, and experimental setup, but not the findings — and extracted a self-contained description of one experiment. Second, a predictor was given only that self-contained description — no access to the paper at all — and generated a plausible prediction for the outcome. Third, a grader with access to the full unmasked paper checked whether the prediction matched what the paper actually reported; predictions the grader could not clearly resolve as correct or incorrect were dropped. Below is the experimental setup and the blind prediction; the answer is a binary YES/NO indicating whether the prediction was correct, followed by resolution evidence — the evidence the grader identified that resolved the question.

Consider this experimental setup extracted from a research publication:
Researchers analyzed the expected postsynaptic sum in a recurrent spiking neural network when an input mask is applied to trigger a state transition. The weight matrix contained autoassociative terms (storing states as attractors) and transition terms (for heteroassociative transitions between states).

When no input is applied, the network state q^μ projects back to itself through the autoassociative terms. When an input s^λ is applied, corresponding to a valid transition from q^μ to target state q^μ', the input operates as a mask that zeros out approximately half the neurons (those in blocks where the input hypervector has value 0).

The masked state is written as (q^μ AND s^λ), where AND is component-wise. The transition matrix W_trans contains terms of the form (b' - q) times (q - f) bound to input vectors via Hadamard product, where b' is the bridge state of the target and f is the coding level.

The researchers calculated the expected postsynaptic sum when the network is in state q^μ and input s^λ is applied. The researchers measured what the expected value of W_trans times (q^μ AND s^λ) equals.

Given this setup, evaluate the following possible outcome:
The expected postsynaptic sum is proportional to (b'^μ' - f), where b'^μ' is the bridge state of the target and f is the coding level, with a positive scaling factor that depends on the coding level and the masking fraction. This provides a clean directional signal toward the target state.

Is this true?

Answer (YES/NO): YES